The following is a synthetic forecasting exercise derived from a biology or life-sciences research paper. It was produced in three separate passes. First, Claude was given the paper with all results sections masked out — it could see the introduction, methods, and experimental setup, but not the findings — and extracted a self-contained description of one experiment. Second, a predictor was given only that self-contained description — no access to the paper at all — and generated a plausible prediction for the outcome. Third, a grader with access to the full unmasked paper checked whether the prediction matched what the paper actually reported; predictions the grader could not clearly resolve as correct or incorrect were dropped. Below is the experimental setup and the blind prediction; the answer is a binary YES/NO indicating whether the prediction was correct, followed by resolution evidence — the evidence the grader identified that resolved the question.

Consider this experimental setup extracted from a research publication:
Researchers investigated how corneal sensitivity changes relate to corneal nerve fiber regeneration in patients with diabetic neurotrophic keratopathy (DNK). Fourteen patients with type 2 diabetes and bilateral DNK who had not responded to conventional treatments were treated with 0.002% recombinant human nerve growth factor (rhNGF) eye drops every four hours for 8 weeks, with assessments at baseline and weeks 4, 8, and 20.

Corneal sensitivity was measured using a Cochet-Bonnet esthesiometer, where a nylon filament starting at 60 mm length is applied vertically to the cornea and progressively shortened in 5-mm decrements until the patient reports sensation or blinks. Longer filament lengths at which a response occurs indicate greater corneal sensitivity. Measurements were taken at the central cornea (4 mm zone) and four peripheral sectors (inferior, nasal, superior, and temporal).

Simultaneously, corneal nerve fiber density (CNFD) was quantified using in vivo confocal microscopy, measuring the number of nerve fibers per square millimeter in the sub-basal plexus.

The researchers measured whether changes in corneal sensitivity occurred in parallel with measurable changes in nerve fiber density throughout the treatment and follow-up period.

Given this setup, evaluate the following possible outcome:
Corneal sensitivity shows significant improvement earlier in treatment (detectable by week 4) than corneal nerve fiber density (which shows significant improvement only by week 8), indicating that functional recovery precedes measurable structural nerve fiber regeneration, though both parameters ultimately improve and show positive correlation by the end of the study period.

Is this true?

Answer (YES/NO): NO